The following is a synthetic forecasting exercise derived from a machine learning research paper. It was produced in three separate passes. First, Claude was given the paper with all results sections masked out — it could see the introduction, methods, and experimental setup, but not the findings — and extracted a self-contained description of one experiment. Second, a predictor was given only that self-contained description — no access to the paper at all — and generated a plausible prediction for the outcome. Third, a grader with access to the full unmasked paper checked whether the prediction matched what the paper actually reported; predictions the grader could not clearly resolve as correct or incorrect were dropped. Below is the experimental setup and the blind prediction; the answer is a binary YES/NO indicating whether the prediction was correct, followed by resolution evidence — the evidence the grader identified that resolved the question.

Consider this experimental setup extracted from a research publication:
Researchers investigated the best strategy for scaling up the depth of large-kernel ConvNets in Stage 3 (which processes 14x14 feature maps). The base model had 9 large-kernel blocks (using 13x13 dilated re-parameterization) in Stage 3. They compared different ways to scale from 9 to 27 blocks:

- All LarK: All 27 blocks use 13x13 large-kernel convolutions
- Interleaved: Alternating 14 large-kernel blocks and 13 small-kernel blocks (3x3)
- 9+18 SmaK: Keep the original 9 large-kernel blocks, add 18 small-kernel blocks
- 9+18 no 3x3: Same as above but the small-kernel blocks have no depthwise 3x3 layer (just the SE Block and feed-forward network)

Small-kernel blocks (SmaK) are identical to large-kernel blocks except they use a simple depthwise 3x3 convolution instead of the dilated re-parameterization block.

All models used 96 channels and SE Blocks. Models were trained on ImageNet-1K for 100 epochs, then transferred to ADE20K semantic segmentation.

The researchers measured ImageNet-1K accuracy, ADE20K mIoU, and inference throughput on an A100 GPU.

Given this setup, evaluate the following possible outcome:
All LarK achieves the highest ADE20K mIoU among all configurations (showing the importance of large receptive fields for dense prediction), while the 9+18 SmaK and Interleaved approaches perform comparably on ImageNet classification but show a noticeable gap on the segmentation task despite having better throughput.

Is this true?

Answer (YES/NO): NO